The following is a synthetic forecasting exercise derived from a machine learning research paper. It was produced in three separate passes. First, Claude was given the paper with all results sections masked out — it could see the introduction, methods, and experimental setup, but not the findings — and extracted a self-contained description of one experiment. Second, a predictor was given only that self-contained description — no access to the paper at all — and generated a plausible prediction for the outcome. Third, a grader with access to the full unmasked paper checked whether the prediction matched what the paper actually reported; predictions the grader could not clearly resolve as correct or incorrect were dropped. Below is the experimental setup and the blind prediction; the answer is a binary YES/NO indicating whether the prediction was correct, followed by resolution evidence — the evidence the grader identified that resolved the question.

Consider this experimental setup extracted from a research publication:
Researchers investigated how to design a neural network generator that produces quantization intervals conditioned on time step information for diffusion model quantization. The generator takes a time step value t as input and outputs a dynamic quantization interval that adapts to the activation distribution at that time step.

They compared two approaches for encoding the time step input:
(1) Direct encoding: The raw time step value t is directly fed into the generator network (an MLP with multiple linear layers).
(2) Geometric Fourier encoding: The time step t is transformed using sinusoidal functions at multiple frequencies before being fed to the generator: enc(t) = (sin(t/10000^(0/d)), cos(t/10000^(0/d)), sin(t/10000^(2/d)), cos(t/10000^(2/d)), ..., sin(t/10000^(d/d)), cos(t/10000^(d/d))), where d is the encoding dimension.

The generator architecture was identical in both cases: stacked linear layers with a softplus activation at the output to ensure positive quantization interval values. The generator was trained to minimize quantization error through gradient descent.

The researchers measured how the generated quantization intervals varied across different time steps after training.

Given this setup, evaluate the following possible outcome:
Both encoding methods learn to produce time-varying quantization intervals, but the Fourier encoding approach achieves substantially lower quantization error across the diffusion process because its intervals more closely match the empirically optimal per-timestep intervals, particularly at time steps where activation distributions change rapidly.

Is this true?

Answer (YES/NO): NO